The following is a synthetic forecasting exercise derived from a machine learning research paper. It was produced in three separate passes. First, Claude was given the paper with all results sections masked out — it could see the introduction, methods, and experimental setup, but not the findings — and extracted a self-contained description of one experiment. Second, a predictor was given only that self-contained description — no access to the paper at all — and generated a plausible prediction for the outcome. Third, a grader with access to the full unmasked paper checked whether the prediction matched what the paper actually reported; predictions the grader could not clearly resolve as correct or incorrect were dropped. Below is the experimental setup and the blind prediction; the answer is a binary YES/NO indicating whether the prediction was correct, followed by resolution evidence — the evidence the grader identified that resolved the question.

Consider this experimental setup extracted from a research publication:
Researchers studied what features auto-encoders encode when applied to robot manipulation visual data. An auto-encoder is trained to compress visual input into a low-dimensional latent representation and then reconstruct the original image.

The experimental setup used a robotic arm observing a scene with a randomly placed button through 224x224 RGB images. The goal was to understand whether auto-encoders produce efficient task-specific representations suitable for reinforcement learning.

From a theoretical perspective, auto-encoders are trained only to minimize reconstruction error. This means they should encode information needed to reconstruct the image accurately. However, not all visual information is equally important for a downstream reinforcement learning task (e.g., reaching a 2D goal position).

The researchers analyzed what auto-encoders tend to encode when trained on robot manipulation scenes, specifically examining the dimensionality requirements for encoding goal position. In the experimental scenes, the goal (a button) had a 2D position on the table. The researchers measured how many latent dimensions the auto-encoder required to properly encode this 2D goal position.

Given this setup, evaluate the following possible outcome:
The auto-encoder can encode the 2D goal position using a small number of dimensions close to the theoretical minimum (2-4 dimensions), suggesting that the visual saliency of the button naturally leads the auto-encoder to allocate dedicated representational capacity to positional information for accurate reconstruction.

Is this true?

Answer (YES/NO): NO